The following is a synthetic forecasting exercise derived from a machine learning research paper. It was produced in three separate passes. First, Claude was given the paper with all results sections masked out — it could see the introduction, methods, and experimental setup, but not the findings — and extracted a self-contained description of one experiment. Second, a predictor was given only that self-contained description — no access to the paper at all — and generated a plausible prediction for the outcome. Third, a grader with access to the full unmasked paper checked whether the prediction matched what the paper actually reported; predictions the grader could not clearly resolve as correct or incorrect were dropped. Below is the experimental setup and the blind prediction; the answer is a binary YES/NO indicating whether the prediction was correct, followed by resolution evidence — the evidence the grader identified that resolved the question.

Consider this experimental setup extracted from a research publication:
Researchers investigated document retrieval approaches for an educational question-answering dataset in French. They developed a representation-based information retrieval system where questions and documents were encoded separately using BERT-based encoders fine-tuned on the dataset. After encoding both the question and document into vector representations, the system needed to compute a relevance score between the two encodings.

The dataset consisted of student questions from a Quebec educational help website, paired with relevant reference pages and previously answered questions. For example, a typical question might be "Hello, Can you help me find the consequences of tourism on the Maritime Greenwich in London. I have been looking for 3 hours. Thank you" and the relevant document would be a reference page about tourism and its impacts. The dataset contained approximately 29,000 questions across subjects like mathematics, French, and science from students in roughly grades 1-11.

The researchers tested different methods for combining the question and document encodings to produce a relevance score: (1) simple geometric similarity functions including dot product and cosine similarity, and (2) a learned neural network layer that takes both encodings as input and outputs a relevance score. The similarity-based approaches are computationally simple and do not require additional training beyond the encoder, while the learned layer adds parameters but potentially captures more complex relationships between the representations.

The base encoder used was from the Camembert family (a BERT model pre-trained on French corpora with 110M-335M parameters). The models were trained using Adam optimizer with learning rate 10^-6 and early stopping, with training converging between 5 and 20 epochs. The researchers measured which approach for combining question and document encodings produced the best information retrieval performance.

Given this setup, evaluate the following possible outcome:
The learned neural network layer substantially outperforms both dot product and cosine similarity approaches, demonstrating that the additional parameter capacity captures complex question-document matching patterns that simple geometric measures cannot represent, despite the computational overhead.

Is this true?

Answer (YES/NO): NO